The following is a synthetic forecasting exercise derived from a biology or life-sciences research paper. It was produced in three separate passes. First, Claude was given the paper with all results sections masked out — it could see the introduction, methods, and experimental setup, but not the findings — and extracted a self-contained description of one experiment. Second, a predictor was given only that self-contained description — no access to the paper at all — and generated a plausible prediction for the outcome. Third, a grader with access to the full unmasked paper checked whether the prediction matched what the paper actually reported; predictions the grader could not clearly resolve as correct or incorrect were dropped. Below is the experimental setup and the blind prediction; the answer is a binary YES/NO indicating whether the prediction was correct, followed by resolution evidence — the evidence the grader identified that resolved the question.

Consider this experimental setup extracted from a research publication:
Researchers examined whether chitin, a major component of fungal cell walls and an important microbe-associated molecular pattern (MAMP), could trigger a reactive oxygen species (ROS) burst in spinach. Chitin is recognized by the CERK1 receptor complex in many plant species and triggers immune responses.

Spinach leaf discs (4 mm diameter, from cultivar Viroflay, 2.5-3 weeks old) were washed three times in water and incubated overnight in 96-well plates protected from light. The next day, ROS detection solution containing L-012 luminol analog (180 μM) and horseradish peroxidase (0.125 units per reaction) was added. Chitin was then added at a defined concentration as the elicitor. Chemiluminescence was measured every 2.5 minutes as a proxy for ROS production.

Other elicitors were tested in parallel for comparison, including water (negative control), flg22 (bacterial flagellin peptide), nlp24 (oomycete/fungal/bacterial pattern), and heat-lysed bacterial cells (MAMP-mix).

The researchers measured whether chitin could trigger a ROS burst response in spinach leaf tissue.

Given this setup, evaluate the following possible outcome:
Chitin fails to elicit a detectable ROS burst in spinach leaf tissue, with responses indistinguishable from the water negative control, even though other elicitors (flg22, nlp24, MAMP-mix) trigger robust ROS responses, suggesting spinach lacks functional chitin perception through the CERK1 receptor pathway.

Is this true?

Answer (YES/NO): NO